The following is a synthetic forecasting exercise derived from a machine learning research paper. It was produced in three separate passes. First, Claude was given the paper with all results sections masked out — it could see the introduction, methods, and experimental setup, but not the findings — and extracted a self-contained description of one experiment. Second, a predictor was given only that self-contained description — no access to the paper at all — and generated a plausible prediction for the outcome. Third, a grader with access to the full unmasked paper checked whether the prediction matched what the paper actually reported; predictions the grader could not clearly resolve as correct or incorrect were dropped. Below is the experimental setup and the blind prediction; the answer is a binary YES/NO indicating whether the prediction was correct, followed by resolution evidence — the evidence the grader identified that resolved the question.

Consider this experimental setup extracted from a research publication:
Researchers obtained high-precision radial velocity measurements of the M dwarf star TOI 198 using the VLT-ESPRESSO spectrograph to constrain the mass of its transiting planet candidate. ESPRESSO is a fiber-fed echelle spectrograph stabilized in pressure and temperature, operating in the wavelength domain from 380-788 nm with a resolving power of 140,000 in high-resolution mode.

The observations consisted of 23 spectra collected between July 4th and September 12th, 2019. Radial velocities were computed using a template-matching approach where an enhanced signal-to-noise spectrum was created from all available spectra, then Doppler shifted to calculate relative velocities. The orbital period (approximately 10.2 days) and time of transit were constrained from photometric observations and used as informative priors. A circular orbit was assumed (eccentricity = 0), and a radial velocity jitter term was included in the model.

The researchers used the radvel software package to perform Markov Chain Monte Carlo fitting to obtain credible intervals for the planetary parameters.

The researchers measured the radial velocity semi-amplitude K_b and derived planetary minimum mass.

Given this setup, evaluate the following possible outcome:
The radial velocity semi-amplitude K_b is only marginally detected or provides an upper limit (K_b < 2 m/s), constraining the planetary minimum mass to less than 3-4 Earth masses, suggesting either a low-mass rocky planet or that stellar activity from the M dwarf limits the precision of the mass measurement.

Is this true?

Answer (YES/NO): NO